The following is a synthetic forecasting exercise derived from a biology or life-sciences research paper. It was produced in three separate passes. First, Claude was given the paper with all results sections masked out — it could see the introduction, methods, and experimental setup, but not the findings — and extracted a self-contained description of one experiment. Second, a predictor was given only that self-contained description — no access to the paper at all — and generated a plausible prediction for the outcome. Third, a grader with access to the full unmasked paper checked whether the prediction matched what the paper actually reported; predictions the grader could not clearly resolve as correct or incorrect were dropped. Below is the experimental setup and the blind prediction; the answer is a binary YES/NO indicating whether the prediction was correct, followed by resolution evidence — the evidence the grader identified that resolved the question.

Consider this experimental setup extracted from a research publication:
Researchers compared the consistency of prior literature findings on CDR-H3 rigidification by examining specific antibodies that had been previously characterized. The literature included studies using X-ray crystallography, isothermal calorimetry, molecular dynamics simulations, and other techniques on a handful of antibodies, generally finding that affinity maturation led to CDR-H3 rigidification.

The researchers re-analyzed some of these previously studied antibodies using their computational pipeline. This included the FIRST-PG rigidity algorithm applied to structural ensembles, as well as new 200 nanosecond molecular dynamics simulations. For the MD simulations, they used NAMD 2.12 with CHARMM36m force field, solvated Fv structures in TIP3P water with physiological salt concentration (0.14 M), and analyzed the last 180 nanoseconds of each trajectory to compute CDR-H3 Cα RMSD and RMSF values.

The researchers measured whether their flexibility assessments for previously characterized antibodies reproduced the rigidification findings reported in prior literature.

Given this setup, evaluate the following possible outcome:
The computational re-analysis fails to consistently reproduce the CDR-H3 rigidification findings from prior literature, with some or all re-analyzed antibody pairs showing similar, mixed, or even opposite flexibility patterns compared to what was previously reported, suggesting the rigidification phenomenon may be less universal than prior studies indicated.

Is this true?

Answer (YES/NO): YES